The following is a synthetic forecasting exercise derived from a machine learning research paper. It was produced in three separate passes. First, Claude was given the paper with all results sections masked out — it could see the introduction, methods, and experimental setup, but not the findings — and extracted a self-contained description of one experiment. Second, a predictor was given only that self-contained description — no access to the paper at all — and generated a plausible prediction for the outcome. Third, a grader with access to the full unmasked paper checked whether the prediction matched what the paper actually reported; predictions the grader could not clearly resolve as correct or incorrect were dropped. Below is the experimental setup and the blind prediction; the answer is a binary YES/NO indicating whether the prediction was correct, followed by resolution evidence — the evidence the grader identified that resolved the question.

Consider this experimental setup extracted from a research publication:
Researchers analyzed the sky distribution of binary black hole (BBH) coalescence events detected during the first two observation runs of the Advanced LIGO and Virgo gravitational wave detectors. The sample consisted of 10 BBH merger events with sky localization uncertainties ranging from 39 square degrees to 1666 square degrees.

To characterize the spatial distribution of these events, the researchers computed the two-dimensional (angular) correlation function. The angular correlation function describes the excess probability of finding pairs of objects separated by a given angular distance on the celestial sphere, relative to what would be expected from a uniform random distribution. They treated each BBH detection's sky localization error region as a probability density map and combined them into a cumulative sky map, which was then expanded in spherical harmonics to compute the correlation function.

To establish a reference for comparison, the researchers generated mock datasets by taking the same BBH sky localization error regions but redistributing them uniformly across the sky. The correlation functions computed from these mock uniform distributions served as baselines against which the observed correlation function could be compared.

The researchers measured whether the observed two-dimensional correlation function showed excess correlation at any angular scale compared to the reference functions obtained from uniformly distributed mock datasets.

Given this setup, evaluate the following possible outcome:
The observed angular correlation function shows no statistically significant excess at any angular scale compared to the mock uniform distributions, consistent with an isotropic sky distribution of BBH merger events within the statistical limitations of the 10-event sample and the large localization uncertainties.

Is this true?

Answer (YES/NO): YES